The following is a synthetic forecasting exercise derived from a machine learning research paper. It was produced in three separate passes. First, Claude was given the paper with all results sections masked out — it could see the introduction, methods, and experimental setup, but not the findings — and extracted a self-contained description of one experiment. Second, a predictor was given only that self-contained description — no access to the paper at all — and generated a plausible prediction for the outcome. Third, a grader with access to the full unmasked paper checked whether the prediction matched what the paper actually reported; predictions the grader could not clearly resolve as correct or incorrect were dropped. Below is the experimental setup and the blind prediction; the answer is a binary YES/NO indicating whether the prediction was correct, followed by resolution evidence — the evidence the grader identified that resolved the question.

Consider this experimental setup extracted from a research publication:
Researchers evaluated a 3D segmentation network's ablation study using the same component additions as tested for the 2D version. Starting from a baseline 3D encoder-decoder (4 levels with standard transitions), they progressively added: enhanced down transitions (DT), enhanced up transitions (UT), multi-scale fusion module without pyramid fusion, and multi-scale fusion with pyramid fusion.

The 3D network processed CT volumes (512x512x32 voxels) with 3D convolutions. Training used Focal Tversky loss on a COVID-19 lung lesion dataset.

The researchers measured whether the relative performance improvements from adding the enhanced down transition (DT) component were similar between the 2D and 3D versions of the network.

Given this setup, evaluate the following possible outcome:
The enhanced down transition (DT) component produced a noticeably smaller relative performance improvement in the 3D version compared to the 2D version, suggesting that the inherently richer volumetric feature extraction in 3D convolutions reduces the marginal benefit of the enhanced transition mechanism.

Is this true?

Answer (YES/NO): YES